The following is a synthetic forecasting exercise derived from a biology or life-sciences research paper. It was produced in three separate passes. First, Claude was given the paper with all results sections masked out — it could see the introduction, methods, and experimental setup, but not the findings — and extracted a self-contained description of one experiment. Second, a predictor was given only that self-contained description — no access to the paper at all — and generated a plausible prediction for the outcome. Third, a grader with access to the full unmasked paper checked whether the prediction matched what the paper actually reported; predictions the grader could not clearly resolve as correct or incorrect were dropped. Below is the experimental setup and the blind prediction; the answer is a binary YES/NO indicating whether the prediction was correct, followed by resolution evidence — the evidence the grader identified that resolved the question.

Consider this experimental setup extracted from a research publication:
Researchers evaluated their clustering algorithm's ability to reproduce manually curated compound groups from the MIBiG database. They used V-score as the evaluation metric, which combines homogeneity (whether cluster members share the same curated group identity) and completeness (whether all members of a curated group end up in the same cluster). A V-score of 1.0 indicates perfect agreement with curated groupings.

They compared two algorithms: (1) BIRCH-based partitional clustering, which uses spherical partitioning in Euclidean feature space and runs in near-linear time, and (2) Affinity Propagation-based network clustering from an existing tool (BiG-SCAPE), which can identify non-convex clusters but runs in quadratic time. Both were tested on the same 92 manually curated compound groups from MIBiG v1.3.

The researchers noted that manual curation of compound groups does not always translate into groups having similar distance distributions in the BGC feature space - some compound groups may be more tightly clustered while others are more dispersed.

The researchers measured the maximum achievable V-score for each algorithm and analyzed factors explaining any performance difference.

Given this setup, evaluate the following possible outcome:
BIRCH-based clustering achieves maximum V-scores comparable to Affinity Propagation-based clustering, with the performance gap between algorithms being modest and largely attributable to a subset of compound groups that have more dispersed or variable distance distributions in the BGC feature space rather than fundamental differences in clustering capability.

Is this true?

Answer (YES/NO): NO